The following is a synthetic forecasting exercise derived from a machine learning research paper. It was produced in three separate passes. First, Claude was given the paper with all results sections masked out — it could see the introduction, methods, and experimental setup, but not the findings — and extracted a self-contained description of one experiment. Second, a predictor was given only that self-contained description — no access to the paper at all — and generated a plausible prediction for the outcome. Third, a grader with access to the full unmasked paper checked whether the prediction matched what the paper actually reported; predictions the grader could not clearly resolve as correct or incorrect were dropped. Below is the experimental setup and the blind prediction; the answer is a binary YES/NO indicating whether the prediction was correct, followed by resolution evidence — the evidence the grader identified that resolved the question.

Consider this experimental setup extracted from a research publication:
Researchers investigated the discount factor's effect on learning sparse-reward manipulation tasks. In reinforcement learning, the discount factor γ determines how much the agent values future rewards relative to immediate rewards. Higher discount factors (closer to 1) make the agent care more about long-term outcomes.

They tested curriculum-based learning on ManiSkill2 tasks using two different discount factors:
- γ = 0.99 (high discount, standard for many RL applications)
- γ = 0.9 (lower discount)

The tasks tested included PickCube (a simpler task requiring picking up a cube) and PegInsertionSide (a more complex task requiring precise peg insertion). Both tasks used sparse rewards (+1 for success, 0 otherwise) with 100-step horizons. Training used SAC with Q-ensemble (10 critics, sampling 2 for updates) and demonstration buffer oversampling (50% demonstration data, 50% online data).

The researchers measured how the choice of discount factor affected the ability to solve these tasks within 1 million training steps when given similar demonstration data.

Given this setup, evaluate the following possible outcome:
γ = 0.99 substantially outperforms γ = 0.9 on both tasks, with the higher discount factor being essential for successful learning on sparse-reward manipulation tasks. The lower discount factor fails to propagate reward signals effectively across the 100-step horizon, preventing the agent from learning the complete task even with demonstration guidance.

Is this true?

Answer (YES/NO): NO